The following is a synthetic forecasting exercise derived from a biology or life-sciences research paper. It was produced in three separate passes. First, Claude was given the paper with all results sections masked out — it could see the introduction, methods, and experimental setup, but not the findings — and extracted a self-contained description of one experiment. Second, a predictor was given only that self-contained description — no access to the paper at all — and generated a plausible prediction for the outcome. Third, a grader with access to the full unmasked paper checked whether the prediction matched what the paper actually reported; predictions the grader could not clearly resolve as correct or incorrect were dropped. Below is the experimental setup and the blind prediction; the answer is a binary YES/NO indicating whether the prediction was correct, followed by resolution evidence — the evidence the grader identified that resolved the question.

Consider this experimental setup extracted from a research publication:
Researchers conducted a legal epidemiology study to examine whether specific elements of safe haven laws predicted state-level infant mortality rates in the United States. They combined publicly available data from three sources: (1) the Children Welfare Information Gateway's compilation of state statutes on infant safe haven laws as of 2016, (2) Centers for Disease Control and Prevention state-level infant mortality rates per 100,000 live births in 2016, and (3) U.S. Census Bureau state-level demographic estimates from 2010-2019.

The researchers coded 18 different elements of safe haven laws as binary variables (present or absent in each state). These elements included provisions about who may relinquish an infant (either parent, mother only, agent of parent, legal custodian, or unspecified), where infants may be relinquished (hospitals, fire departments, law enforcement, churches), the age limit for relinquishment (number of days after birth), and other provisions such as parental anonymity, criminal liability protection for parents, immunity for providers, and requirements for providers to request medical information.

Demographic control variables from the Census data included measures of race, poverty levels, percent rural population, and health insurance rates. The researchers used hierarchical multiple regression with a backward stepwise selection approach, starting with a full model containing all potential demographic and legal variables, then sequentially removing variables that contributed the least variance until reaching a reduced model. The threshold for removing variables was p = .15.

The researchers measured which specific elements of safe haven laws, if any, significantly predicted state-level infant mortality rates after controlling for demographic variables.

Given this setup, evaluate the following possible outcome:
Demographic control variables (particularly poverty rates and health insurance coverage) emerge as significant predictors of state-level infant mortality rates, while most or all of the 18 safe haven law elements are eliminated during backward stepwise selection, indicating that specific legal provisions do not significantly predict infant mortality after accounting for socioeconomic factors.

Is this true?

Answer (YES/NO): NO